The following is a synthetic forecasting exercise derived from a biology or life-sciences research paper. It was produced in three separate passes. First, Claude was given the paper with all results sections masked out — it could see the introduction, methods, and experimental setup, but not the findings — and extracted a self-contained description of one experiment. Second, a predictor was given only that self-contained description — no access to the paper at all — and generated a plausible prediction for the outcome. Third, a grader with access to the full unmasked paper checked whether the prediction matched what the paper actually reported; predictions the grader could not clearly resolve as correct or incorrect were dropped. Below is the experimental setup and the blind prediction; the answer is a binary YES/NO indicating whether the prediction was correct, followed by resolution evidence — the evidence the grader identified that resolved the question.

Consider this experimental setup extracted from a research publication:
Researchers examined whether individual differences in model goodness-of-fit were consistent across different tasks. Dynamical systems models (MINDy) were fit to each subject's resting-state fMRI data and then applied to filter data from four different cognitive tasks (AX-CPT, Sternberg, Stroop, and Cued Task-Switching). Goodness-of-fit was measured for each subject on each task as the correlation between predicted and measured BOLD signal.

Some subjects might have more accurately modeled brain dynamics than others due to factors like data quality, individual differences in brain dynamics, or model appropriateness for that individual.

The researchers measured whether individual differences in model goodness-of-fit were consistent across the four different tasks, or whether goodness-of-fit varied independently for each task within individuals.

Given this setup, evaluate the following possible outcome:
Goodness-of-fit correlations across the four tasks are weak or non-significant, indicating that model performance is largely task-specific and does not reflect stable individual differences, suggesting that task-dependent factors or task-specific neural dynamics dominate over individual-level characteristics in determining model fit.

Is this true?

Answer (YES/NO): NO